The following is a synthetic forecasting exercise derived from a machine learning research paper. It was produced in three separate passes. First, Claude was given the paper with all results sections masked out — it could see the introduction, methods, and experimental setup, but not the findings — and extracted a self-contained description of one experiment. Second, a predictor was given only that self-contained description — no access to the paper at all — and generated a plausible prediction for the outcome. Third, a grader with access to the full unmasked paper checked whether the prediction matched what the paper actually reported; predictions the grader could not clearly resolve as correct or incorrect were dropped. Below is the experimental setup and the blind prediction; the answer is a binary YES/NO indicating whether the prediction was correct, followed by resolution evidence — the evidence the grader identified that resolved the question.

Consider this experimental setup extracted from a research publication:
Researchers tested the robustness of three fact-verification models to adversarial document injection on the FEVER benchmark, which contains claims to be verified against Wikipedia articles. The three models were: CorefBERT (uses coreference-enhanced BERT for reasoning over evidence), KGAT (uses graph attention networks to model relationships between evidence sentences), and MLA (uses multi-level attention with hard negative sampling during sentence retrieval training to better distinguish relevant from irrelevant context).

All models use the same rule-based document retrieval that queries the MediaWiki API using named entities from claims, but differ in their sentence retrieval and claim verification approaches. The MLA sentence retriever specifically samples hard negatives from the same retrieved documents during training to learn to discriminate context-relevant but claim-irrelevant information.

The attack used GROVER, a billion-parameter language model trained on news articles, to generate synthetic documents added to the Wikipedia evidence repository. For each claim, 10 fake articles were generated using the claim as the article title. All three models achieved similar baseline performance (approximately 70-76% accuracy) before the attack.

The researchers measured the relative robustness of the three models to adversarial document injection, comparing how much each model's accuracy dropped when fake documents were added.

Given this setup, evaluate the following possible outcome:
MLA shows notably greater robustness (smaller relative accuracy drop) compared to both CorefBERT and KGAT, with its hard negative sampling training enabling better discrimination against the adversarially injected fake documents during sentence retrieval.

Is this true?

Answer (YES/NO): YES